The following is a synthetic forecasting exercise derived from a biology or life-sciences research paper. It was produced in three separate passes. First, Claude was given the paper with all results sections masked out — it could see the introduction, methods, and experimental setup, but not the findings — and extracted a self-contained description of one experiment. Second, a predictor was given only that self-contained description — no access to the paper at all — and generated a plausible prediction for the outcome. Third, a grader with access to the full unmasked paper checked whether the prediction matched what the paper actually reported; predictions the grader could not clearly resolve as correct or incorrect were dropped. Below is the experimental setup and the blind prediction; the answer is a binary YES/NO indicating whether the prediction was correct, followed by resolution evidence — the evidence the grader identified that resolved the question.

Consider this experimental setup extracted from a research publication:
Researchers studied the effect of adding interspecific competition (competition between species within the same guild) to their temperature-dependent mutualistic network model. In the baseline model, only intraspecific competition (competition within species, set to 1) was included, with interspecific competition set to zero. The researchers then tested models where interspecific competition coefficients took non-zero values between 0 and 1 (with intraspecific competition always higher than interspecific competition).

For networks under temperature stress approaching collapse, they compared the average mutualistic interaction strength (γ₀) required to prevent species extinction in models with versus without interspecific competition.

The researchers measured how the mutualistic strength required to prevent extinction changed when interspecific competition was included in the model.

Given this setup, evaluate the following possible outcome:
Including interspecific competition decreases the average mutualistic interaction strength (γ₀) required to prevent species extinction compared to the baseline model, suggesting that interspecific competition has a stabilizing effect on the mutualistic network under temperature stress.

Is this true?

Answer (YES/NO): NO